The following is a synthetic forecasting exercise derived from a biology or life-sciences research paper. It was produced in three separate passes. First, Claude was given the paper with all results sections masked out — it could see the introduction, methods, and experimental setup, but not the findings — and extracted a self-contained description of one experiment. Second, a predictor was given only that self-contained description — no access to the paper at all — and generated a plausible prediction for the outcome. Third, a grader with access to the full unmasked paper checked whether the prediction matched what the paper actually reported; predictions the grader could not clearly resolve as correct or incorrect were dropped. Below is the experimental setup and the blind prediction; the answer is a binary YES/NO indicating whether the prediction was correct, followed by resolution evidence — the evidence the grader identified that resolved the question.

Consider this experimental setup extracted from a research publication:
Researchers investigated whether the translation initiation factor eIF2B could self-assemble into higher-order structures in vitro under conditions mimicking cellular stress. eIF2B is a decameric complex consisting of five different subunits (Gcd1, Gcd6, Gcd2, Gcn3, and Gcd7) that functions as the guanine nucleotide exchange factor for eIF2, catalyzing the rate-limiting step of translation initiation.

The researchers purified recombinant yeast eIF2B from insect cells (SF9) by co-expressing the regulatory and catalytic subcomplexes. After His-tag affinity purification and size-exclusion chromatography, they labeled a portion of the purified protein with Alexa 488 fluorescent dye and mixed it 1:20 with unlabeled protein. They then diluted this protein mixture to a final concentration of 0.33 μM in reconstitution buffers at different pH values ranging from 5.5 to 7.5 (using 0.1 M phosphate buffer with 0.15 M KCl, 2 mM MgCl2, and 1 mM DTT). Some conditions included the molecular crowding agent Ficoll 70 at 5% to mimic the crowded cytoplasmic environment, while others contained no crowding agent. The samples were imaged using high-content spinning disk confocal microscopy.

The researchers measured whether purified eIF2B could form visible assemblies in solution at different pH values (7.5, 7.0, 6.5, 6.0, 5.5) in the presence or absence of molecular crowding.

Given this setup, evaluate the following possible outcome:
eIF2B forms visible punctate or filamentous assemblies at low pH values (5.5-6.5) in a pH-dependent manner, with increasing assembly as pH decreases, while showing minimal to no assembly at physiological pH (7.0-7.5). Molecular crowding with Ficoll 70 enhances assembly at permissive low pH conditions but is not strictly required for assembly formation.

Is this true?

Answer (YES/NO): NO